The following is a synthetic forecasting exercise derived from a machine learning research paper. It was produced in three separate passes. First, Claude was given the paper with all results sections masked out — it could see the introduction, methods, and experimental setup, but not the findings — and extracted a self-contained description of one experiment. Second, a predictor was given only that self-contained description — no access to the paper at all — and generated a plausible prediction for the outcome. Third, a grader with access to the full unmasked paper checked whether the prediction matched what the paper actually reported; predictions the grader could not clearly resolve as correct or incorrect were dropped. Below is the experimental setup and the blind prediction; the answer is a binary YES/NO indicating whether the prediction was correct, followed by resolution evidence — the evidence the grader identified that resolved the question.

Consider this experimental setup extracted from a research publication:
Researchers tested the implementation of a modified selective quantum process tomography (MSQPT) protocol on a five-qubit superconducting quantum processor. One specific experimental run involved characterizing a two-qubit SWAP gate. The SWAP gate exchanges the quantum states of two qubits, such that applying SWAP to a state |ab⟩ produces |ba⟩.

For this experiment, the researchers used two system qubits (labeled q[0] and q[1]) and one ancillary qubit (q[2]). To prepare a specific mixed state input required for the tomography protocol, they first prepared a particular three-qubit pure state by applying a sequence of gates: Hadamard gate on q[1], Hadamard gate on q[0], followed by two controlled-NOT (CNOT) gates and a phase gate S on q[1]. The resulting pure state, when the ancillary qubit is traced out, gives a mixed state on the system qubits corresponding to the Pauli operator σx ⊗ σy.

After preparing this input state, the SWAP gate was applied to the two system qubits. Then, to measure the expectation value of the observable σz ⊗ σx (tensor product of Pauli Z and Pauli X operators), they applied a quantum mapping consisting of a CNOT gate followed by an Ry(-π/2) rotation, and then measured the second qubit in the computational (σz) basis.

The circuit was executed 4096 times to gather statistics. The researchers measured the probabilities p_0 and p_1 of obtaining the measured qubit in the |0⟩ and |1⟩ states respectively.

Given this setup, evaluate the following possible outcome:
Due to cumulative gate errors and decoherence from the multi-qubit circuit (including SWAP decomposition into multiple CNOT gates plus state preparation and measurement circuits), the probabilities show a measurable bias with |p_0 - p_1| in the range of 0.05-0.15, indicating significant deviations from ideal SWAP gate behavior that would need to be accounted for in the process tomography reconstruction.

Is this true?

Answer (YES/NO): YES